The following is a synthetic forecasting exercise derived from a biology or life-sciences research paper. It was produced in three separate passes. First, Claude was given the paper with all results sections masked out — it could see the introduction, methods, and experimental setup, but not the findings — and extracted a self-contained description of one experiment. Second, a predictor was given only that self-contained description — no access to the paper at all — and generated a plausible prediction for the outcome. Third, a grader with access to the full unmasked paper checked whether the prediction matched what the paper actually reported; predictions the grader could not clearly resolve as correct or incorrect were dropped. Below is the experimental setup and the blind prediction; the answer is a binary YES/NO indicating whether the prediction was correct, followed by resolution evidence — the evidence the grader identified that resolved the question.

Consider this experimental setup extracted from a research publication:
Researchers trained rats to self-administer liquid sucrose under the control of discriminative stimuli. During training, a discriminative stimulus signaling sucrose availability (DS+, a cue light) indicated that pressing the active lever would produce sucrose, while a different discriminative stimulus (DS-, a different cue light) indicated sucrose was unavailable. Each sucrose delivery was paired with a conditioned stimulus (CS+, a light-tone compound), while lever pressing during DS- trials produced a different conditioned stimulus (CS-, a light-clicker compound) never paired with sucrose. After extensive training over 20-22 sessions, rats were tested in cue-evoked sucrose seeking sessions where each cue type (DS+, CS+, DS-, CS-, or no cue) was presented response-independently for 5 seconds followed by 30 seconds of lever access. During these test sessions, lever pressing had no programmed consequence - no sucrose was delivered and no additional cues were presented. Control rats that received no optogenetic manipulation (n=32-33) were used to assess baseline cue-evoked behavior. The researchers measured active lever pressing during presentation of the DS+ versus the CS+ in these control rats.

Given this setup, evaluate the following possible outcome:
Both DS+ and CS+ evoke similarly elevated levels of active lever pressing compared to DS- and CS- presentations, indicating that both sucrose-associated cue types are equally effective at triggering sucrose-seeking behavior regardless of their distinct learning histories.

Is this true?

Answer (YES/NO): NO